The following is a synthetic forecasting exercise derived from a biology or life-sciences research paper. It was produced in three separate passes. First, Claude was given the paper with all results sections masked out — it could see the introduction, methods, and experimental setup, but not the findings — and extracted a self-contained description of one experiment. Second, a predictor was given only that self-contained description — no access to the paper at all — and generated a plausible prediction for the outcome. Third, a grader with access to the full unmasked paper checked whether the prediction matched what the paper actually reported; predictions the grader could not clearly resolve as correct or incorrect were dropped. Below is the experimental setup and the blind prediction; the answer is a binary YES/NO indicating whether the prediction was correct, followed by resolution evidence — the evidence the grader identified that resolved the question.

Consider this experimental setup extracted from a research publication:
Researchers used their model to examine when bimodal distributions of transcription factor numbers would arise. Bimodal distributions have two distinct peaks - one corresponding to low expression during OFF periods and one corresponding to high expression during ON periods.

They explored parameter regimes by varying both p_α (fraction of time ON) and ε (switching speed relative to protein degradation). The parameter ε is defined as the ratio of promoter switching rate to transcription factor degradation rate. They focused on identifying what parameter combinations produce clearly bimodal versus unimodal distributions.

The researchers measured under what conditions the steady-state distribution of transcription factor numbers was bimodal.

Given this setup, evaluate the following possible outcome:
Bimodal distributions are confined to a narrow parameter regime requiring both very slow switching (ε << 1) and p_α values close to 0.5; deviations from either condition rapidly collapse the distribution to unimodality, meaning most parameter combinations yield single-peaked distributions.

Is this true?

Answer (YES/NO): NO